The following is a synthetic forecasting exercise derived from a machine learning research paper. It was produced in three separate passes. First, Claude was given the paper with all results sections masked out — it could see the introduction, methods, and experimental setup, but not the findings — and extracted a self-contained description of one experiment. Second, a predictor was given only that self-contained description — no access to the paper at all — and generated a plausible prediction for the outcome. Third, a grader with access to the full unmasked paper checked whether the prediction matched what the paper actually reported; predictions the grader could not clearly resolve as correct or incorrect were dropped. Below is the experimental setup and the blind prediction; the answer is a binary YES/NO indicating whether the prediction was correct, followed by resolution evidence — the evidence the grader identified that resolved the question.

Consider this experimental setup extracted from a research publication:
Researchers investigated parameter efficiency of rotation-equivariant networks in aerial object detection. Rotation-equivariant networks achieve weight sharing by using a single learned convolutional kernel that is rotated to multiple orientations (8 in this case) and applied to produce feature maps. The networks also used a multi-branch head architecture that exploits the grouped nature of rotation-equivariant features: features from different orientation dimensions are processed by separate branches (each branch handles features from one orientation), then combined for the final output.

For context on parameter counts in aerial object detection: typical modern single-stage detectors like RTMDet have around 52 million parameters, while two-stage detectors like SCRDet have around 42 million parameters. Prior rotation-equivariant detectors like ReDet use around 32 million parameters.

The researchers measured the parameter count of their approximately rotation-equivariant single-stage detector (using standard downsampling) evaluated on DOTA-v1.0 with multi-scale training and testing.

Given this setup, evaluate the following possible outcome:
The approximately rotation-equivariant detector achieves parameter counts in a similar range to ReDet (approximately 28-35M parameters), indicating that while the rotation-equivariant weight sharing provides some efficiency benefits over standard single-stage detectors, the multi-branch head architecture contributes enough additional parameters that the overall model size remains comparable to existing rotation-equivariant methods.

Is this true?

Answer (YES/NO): NO